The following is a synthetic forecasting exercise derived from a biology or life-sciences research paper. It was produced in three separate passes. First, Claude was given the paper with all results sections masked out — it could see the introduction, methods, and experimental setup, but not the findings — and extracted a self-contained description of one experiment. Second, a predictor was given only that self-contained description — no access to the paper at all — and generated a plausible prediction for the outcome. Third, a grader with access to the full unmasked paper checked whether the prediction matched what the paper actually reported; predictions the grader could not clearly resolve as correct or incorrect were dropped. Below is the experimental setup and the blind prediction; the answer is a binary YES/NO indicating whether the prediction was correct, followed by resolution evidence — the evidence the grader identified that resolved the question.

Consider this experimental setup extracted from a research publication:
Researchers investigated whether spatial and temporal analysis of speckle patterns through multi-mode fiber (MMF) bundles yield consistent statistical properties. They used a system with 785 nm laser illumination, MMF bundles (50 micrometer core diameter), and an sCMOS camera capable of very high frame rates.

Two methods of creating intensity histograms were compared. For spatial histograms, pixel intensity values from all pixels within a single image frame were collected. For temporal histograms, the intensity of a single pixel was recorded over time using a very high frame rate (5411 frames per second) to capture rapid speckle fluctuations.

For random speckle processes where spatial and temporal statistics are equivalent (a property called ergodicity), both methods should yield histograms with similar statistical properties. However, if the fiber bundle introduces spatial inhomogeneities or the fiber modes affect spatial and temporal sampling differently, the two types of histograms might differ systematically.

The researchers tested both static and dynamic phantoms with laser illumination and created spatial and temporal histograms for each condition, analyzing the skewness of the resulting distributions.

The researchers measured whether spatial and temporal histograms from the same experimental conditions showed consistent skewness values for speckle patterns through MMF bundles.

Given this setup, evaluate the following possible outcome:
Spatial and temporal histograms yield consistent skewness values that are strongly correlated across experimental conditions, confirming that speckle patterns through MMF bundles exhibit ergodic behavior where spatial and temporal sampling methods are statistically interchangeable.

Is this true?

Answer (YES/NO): NO